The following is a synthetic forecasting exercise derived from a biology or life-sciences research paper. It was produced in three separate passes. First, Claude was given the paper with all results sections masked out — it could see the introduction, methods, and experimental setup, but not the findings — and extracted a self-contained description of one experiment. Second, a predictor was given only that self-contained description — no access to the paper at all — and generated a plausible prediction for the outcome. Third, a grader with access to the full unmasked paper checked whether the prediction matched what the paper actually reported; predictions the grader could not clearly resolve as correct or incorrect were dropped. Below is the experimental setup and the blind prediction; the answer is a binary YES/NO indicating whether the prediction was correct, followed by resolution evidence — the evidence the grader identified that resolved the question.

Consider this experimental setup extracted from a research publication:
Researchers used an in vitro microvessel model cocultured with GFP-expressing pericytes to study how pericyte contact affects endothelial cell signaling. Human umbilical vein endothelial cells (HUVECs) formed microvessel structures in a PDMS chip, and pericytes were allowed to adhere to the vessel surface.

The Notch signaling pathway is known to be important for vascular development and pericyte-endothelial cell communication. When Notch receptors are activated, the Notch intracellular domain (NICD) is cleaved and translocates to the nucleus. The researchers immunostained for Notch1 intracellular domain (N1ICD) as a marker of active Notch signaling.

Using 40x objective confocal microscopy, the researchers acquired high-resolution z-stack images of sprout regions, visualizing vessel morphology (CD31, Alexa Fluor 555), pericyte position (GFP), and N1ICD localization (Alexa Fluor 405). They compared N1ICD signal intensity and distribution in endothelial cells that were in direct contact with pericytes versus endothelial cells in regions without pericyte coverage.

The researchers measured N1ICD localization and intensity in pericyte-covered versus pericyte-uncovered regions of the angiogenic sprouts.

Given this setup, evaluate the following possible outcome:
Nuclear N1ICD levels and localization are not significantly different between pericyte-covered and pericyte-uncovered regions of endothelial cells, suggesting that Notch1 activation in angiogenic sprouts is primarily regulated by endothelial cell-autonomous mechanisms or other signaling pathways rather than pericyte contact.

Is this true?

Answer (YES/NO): NO